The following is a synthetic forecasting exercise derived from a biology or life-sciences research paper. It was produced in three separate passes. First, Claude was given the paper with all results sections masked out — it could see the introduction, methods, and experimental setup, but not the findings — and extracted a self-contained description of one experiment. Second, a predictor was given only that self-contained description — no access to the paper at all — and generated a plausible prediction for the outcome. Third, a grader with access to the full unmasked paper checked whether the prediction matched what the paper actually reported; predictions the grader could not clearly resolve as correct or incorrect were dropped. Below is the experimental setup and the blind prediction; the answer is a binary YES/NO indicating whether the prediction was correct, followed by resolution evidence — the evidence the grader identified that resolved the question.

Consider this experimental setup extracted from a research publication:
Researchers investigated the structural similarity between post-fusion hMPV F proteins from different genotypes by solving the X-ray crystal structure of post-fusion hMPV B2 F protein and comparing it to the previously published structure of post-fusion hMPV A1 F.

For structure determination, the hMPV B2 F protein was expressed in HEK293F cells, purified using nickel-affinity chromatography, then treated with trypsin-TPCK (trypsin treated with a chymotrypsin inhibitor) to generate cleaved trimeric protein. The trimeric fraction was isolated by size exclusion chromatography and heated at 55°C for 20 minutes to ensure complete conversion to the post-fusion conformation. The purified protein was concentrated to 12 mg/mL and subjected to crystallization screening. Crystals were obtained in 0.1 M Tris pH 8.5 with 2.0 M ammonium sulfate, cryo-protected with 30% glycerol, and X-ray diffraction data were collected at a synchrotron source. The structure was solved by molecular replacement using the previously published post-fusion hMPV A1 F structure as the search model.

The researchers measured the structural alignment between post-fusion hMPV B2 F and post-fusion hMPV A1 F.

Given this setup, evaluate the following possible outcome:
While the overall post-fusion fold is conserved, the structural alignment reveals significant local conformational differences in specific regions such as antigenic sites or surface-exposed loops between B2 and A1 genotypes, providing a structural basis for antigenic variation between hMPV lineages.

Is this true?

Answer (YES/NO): NO